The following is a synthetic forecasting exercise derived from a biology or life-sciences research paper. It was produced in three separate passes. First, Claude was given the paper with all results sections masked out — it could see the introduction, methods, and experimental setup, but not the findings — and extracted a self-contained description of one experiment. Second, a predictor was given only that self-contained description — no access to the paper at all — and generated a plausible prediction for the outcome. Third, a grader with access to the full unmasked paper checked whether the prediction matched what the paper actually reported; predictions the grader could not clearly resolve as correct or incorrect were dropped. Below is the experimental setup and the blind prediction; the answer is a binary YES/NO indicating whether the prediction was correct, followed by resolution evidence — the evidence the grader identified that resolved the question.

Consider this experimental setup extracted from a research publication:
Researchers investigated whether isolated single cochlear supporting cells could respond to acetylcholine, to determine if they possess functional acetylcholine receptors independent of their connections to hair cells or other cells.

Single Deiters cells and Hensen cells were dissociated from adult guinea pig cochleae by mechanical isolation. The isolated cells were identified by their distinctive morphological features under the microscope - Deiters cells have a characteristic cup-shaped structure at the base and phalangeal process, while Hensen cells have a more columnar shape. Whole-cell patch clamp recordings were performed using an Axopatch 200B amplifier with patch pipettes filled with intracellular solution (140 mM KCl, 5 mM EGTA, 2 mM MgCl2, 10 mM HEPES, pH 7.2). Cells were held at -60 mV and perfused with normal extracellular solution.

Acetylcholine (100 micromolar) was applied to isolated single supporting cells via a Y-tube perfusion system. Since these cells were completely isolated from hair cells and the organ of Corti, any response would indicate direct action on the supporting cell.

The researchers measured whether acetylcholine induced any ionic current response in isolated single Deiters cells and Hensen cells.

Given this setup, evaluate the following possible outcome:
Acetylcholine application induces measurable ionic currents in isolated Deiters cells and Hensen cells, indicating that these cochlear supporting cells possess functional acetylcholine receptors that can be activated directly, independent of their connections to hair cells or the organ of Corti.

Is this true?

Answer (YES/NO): YES